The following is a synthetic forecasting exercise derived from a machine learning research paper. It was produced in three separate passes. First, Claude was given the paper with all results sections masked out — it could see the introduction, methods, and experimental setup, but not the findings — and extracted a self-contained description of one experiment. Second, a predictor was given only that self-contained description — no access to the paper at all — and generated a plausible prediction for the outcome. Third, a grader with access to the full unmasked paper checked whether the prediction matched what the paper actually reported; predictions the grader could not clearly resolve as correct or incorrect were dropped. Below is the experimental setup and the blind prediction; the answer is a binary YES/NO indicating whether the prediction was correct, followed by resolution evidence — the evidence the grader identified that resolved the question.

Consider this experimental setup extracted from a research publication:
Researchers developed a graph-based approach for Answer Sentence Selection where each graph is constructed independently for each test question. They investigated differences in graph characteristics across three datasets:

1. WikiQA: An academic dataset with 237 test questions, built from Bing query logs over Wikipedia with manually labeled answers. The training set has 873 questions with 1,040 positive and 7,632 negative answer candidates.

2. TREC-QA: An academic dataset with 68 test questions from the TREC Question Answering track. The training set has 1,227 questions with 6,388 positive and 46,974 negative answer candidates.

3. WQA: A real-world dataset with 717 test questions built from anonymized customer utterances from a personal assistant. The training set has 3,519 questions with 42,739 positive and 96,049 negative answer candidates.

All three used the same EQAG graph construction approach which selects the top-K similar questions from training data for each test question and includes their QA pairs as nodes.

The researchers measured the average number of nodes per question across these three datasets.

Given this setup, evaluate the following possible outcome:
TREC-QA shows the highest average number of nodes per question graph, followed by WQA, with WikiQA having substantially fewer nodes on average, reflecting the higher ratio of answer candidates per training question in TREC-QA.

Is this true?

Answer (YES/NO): NO